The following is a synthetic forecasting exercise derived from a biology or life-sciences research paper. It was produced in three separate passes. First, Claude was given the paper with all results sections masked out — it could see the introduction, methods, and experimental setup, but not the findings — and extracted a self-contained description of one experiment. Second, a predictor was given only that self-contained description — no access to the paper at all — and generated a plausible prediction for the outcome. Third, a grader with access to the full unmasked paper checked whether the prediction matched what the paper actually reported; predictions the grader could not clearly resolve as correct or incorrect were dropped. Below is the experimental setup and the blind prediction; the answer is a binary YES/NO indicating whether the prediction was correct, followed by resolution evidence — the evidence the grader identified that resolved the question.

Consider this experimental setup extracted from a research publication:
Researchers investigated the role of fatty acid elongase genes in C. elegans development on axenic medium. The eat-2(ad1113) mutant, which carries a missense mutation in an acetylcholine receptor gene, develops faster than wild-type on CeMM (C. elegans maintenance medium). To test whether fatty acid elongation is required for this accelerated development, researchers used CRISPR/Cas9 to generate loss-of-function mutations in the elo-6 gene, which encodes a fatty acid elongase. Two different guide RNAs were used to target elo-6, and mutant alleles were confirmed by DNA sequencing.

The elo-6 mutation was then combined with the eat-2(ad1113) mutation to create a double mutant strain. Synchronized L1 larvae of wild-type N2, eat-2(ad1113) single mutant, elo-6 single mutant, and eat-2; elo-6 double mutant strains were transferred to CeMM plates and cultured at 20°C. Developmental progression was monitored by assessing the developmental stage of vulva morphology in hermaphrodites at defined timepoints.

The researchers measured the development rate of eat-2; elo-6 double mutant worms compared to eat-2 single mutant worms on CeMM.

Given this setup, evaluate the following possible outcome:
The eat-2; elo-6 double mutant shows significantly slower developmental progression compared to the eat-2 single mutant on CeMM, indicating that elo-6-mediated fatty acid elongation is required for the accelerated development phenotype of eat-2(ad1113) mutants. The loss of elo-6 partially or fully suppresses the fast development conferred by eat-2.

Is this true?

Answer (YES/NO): YES